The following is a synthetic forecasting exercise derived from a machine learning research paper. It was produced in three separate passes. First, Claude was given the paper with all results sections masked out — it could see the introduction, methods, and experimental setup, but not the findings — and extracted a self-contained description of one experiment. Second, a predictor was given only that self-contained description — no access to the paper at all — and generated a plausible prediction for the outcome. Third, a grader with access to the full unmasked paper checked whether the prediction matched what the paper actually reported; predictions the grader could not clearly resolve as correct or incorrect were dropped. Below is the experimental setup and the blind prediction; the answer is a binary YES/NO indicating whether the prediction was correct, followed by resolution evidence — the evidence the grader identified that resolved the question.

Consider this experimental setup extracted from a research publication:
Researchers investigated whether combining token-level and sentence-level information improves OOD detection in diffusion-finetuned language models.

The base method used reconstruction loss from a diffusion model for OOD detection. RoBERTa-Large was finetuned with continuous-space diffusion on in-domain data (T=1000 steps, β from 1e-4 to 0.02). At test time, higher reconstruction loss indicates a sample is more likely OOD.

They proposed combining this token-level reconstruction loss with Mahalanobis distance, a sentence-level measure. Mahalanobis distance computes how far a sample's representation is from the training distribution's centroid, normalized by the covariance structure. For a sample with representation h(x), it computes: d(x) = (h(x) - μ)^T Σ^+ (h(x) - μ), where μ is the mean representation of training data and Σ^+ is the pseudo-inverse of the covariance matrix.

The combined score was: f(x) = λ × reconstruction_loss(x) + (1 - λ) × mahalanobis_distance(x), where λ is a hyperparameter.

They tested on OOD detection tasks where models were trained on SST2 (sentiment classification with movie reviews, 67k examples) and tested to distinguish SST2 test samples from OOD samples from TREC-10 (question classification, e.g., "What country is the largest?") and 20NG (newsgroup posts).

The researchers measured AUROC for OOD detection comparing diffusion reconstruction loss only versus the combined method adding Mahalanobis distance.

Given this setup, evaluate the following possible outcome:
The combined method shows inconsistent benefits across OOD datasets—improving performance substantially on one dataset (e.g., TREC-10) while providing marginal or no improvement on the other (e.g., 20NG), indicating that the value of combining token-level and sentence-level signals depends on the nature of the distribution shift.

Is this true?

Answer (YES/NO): NO